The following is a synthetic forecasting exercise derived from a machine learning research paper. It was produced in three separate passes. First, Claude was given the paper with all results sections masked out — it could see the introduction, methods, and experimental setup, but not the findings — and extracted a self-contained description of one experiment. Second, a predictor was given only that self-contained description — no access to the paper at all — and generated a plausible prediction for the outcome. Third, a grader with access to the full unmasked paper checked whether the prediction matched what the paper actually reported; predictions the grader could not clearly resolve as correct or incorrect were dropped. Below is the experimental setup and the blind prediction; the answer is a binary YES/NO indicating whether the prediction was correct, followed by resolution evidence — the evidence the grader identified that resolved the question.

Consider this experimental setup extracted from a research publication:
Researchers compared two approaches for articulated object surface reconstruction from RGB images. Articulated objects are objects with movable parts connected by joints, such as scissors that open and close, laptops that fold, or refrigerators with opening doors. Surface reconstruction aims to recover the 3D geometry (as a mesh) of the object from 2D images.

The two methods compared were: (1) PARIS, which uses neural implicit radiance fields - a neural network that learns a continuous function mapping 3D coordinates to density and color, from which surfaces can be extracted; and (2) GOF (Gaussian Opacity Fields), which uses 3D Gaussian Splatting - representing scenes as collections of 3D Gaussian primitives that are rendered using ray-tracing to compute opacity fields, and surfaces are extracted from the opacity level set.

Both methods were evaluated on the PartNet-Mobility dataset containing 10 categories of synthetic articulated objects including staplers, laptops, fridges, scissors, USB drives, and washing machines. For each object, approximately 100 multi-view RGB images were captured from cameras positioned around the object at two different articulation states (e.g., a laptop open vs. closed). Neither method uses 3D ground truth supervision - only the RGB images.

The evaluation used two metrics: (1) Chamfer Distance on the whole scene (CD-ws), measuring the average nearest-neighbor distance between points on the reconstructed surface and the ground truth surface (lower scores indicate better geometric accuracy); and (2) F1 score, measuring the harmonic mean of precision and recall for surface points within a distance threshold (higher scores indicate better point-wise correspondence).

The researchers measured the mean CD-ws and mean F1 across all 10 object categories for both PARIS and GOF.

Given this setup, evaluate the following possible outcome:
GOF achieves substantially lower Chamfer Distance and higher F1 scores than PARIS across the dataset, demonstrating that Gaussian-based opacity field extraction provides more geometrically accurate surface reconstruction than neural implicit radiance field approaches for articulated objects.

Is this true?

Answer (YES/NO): NO